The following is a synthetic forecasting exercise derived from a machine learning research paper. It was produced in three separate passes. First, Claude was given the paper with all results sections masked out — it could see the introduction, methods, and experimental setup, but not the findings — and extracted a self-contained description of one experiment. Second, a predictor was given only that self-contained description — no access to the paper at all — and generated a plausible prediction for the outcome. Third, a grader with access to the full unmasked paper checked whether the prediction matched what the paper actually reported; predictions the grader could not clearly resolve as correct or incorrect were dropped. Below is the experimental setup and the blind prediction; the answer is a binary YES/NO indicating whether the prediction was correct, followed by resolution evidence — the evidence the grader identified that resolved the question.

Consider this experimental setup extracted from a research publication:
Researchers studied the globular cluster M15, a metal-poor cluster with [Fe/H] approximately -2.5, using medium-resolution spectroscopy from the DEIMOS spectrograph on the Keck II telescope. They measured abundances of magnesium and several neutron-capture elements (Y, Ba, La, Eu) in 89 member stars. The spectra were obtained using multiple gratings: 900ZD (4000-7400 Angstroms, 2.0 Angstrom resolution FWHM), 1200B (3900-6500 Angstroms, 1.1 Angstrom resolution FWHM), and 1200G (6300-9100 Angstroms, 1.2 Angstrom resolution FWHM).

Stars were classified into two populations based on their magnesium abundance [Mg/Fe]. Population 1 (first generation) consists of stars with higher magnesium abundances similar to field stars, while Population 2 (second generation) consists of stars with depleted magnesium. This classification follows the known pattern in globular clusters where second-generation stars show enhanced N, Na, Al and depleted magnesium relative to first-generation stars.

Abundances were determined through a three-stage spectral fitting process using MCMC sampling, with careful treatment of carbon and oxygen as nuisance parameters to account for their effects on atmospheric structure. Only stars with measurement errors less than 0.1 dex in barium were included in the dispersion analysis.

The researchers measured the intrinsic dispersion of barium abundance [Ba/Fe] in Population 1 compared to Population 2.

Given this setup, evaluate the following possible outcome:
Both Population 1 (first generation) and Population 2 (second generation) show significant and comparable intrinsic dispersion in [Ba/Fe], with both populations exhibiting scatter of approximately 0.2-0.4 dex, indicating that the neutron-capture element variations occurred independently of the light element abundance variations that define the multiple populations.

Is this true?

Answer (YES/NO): NO